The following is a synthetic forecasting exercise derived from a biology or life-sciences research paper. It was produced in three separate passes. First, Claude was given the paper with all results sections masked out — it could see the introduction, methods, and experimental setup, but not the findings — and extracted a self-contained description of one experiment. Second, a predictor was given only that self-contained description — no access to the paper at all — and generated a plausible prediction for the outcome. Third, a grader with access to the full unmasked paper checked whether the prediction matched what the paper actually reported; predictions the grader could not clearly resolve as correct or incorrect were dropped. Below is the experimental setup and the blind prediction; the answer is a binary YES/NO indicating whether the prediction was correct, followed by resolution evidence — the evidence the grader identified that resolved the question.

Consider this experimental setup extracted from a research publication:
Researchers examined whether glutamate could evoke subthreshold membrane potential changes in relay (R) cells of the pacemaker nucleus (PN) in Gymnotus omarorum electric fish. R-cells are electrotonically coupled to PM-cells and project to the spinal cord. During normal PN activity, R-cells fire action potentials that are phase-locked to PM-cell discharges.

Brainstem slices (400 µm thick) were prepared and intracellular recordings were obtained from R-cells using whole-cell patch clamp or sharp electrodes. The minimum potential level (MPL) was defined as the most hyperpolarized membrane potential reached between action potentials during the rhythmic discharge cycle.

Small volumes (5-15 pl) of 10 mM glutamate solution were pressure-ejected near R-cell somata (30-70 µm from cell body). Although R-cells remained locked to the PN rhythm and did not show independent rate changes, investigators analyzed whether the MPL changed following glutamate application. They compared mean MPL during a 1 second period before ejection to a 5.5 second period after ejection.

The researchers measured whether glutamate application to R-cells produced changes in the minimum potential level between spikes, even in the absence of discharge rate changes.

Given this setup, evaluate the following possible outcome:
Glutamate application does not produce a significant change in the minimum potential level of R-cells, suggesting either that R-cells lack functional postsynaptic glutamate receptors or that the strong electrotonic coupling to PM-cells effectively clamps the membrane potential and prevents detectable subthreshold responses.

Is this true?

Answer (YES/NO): NO